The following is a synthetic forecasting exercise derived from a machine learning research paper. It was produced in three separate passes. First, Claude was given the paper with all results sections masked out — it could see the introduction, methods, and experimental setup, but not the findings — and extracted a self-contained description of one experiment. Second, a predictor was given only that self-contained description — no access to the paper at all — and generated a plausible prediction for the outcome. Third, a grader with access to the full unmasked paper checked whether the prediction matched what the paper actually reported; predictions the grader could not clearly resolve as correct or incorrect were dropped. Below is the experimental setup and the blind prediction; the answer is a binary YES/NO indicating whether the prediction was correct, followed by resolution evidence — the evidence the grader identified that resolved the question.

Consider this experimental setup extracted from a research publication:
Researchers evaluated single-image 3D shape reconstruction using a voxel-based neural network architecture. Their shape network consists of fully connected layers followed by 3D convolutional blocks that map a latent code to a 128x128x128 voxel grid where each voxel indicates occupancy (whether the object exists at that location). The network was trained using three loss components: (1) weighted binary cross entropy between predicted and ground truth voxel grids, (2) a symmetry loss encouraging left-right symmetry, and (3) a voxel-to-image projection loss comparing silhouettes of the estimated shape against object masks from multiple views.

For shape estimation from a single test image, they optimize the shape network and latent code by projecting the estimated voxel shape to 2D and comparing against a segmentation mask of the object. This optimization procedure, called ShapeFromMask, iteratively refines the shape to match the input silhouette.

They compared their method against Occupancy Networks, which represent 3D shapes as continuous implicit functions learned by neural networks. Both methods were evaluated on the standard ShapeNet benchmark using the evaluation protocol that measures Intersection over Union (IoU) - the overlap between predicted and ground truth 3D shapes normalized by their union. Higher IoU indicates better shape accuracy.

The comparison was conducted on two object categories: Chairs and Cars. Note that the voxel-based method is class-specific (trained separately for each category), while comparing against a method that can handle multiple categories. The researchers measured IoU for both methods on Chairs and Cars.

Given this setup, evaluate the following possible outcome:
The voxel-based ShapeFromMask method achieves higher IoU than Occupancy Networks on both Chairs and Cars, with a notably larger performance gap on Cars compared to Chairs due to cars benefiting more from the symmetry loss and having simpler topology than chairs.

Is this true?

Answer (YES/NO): NO